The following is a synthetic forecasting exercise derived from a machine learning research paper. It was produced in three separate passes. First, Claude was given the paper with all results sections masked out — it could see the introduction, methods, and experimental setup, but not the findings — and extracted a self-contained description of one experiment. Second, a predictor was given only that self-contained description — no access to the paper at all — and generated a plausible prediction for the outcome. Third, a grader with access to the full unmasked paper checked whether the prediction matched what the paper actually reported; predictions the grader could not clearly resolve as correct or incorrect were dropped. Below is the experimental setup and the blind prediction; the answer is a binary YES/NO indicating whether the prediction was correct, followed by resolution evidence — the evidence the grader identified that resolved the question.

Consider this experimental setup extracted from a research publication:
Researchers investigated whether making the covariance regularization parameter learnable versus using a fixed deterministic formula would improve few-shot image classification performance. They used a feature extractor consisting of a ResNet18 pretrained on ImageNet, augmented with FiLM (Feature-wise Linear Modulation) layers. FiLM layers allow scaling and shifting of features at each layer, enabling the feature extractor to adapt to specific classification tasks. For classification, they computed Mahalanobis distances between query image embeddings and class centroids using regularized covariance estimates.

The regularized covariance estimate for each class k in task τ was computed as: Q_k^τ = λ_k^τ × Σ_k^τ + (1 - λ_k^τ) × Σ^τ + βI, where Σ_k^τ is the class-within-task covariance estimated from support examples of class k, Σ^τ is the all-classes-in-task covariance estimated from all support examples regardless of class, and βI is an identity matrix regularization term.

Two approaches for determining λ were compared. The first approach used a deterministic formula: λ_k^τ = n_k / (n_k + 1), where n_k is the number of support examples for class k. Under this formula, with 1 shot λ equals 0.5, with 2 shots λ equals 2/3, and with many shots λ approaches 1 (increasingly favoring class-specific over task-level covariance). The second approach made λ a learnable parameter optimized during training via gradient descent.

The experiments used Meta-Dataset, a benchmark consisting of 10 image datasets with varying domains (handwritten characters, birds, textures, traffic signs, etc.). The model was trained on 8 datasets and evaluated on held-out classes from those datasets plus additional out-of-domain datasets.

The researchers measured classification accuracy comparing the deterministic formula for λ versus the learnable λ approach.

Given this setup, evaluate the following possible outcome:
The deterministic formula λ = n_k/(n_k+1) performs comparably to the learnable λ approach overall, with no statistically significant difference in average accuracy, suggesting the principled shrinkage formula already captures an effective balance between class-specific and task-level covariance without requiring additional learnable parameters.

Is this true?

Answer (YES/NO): NO